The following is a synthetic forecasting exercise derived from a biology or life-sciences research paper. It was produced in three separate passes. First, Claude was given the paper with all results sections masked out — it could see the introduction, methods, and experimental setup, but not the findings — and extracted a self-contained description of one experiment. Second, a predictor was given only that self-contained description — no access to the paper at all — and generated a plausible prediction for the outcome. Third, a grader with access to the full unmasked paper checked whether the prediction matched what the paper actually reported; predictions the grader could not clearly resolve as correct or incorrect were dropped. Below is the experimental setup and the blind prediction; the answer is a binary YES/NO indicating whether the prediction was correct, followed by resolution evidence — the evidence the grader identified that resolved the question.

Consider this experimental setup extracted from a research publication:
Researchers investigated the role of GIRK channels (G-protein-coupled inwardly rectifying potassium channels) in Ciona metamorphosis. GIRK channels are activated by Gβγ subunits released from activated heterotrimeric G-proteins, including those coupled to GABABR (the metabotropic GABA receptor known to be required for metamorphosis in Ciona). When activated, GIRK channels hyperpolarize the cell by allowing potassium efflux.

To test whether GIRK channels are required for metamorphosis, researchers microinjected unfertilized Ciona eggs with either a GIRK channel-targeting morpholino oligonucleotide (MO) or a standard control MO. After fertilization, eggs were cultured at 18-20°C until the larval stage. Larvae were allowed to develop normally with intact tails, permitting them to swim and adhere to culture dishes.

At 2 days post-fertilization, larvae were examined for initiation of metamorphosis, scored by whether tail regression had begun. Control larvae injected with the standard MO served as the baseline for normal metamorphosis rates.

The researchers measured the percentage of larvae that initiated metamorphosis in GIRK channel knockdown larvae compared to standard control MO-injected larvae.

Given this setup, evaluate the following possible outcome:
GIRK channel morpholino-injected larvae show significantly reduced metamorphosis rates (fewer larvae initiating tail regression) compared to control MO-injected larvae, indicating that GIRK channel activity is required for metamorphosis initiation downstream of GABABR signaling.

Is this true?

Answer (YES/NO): NO